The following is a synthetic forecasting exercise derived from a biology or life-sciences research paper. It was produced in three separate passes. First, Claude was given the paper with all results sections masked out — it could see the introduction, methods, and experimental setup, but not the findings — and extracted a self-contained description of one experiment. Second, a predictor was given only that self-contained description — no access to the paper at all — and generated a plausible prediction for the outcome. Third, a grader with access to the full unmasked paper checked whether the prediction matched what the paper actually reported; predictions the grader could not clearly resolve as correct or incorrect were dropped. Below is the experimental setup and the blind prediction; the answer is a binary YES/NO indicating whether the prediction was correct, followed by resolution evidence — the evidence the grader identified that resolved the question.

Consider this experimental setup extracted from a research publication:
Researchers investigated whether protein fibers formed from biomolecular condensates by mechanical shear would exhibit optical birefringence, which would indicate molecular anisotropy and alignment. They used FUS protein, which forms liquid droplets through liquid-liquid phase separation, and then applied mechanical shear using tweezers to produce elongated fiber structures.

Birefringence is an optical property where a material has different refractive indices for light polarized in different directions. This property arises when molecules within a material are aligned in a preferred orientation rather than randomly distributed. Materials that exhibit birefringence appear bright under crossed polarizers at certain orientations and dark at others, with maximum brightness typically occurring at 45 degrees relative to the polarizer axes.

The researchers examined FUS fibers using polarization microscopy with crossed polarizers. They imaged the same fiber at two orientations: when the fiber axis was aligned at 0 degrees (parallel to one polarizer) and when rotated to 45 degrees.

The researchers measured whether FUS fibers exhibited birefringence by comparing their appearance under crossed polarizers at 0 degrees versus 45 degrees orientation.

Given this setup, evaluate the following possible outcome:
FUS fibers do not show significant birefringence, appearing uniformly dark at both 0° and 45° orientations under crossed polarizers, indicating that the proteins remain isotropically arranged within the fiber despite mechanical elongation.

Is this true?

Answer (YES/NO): NO